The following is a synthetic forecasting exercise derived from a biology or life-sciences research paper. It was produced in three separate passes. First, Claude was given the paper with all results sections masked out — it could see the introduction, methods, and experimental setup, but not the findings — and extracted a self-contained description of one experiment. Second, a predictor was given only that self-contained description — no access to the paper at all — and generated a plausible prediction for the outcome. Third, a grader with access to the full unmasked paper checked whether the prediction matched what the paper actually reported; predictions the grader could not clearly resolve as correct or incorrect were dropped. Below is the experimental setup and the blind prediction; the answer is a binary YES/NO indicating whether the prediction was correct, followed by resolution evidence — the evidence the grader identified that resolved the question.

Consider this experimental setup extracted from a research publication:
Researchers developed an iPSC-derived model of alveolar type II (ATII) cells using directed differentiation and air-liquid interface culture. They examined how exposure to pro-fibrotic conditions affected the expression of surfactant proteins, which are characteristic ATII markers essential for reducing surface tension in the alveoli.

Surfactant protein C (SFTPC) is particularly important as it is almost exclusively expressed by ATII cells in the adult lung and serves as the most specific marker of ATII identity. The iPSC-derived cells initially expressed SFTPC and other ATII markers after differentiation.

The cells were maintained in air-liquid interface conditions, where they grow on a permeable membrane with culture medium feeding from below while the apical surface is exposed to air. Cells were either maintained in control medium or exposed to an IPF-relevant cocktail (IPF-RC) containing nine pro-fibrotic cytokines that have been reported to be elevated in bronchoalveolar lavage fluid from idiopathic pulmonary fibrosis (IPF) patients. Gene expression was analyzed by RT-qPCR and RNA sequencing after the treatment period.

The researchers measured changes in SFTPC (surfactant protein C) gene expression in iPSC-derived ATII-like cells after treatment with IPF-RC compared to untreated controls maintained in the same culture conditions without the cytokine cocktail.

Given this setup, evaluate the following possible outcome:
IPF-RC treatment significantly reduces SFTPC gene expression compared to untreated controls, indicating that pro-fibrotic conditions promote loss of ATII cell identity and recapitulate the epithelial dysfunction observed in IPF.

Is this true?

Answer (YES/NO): YES